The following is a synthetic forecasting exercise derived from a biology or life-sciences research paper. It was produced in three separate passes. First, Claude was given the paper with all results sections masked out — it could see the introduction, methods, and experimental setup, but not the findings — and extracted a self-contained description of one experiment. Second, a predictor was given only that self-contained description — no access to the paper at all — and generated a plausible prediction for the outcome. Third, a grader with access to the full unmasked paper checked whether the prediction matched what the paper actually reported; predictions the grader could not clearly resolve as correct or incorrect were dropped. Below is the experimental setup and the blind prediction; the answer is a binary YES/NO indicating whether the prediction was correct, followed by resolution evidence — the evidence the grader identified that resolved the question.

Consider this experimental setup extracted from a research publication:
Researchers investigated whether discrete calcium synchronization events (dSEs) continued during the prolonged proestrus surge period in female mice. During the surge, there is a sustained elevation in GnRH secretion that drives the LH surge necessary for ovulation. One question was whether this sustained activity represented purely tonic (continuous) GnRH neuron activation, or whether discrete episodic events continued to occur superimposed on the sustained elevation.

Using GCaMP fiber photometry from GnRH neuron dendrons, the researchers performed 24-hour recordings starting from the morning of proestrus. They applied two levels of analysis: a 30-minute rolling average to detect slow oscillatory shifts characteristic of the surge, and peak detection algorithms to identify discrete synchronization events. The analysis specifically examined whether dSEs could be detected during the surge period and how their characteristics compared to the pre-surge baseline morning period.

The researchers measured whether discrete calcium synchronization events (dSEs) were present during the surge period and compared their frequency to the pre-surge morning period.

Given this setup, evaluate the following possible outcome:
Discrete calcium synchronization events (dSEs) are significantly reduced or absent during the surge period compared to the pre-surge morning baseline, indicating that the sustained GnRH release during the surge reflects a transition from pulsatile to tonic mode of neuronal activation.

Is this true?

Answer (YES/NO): NO